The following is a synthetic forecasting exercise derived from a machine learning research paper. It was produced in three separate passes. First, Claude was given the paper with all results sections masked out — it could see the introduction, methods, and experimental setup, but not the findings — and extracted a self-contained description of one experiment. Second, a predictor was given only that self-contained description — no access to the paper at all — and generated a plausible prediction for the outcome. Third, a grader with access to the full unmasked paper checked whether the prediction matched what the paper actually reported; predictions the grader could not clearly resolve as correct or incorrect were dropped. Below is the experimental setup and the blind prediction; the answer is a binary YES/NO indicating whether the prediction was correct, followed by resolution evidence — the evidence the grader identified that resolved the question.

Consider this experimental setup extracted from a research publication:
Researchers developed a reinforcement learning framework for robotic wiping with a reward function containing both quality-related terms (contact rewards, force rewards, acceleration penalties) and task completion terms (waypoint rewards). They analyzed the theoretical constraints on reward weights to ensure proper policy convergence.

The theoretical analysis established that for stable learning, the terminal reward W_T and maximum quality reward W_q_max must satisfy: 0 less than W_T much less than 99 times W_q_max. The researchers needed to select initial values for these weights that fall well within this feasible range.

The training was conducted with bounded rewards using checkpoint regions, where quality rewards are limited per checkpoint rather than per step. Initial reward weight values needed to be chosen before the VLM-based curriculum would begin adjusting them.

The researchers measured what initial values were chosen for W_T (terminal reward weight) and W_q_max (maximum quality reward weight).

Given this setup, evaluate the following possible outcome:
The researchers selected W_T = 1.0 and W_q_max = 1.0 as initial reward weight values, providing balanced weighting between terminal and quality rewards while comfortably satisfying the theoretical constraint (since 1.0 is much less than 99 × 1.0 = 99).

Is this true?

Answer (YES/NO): NO